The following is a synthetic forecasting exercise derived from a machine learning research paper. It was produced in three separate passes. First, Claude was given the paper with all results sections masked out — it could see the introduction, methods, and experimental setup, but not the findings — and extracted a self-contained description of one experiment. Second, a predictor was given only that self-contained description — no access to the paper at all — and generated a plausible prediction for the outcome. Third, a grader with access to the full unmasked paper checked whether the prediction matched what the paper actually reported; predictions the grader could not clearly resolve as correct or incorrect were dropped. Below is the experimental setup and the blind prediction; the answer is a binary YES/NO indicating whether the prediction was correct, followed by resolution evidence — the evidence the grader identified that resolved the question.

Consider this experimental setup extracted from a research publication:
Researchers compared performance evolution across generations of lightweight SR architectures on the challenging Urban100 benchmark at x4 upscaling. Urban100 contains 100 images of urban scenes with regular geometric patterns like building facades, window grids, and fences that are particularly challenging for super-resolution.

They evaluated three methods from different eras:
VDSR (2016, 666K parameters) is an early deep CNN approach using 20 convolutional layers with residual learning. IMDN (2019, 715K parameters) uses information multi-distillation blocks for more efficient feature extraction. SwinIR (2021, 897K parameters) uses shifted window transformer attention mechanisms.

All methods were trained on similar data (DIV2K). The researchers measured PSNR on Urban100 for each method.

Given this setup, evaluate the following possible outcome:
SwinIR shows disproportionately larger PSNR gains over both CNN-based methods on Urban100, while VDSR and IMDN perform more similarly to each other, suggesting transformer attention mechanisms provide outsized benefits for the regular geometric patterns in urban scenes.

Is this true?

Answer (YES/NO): NO